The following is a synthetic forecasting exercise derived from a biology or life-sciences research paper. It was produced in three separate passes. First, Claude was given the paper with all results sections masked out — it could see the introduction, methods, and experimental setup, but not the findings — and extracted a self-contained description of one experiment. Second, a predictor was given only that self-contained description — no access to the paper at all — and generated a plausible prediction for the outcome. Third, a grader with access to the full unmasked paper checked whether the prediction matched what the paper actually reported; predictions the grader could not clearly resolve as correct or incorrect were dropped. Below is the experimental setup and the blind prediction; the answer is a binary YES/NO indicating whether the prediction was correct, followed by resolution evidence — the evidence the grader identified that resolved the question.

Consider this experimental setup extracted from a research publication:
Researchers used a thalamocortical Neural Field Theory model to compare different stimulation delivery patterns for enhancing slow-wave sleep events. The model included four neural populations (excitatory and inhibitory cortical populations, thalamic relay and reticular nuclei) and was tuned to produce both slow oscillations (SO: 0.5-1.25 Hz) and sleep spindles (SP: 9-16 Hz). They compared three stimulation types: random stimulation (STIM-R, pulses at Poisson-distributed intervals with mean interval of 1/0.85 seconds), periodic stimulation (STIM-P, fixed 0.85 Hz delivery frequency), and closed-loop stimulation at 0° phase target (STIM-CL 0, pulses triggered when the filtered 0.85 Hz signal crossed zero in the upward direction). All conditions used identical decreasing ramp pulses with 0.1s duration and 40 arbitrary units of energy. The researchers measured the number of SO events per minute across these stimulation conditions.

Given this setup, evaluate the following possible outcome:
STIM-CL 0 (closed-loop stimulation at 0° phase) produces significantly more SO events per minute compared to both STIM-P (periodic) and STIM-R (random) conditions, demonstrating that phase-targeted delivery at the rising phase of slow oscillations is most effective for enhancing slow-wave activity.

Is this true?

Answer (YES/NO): NO